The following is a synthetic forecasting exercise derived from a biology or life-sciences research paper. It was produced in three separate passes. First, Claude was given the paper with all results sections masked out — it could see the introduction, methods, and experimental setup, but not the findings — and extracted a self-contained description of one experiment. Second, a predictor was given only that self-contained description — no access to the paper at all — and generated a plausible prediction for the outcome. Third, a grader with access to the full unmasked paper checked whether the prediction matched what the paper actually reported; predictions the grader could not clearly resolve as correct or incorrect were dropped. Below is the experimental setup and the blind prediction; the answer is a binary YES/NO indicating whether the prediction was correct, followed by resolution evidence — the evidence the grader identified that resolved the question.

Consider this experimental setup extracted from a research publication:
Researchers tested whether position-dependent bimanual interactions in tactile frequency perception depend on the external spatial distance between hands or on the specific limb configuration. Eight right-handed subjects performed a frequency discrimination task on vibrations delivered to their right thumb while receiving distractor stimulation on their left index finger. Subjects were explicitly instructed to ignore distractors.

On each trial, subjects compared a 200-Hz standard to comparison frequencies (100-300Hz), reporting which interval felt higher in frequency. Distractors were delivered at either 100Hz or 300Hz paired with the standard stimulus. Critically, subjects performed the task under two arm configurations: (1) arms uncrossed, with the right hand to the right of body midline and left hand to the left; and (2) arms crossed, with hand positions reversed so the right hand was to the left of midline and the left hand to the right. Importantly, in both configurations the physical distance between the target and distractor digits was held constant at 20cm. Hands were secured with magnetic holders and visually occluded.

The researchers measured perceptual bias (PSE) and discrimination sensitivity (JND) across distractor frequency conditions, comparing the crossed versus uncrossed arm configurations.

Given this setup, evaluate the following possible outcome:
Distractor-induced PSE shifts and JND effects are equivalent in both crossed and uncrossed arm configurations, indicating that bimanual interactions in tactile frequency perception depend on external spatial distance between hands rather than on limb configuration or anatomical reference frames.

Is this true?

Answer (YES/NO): YES